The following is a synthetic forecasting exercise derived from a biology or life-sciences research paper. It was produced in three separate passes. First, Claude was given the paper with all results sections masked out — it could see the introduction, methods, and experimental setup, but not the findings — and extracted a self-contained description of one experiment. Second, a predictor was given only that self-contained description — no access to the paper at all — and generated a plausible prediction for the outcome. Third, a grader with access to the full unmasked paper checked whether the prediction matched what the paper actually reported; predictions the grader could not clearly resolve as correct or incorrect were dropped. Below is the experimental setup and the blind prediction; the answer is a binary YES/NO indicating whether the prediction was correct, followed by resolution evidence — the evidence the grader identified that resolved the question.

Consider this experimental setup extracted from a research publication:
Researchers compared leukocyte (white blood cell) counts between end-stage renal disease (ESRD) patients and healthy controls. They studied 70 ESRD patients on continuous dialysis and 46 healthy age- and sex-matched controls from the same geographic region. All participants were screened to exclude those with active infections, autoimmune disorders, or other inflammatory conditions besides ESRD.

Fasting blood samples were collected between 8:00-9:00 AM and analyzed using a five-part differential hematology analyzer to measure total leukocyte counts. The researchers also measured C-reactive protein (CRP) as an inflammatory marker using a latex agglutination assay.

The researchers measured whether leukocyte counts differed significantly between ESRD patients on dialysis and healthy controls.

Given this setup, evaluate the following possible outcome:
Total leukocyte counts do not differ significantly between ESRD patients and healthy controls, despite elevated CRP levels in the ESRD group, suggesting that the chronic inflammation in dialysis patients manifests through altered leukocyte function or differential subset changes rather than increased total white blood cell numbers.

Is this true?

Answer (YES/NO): NO